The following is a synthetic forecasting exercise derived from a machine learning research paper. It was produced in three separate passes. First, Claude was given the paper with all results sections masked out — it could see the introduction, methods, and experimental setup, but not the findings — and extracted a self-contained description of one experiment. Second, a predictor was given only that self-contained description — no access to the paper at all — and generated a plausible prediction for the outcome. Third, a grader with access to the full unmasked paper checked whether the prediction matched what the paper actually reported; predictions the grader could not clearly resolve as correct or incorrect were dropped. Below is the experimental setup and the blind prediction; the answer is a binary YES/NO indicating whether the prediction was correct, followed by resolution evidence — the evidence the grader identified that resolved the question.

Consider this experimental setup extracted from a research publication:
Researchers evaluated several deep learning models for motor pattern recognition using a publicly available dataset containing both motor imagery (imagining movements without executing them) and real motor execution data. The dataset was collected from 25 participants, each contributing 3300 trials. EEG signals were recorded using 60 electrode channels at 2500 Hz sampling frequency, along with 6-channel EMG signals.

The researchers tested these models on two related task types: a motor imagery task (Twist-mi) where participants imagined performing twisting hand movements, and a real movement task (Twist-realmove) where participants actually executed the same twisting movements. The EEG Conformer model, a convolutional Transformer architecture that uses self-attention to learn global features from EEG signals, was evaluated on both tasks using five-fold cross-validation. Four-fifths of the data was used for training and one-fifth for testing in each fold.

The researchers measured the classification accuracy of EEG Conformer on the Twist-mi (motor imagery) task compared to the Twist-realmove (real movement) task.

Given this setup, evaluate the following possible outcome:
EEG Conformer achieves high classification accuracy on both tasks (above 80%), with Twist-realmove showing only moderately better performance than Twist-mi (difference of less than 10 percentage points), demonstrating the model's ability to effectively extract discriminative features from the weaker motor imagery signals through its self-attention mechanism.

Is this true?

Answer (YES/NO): NO